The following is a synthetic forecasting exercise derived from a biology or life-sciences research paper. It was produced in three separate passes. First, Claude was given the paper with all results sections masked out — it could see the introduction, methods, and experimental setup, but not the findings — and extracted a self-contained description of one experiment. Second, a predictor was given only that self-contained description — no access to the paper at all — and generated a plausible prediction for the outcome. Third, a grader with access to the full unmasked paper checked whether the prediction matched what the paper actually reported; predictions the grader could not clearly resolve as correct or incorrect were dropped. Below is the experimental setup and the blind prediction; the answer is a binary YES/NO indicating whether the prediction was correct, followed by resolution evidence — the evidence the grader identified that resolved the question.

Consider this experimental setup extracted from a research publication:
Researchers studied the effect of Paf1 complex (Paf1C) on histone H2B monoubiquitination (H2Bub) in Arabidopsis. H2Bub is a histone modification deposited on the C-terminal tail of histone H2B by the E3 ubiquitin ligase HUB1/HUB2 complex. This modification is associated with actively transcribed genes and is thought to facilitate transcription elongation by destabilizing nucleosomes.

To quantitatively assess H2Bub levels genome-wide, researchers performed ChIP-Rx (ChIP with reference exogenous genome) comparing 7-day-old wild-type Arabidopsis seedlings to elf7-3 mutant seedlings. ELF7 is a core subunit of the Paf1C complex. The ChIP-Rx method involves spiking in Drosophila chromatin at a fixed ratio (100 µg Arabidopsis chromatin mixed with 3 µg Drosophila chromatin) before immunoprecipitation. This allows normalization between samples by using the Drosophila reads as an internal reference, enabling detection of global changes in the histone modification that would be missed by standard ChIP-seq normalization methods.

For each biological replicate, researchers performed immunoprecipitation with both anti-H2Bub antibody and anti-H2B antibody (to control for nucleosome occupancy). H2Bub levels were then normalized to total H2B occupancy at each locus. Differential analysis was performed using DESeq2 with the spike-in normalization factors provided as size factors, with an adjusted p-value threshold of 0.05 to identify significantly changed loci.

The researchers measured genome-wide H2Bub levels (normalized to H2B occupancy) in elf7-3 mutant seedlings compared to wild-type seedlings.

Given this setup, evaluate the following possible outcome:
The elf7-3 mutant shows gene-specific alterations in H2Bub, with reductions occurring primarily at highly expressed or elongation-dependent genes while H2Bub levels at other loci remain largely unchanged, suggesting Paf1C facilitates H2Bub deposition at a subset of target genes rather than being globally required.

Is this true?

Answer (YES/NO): NO